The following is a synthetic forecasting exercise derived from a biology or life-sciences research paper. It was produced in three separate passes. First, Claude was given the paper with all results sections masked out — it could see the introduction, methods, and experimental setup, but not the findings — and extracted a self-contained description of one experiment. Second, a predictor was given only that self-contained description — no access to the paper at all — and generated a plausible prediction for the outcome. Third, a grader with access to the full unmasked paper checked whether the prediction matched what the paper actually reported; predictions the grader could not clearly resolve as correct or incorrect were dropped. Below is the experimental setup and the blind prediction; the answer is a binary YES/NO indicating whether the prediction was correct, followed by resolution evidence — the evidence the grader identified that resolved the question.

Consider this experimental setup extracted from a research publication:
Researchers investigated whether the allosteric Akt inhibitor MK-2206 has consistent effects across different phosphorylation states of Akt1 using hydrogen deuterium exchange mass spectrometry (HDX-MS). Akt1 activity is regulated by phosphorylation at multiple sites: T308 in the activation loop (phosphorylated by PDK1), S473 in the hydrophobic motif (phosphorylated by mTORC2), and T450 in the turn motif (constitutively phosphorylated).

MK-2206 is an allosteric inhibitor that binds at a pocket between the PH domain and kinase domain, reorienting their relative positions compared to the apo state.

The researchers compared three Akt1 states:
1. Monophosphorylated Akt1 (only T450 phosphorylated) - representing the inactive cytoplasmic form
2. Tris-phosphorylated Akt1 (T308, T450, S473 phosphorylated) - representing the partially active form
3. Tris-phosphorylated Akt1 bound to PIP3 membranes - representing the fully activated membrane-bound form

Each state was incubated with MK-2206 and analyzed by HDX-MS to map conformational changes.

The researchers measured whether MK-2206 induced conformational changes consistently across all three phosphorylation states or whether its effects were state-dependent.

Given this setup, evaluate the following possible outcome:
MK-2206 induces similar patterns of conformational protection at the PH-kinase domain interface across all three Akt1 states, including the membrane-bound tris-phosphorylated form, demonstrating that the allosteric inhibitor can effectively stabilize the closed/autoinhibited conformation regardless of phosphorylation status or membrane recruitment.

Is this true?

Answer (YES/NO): NO